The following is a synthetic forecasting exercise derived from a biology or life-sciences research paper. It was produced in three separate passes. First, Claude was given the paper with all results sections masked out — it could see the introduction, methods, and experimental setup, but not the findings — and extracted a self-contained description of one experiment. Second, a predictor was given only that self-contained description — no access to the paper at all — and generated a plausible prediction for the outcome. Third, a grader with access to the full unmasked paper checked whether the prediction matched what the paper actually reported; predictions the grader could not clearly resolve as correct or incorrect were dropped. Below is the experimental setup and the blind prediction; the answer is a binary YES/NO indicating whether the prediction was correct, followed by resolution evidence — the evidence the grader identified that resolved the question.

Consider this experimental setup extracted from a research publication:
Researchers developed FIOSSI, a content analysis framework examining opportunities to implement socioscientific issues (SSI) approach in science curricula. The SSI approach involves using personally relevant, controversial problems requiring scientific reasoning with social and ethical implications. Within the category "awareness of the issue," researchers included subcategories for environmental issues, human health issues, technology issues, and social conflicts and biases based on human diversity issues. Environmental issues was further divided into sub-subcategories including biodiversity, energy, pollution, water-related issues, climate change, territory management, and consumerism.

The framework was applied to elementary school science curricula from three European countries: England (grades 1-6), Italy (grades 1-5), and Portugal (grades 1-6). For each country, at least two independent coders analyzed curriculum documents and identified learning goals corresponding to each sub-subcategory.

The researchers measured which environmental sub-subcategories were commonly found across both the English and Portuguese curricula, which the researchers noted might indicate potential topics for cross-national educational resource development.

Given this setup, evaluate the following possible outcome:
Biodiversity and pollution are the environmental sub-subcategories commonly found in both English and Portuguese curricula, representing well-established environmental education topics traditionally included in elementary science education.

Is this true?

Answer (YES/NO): NO